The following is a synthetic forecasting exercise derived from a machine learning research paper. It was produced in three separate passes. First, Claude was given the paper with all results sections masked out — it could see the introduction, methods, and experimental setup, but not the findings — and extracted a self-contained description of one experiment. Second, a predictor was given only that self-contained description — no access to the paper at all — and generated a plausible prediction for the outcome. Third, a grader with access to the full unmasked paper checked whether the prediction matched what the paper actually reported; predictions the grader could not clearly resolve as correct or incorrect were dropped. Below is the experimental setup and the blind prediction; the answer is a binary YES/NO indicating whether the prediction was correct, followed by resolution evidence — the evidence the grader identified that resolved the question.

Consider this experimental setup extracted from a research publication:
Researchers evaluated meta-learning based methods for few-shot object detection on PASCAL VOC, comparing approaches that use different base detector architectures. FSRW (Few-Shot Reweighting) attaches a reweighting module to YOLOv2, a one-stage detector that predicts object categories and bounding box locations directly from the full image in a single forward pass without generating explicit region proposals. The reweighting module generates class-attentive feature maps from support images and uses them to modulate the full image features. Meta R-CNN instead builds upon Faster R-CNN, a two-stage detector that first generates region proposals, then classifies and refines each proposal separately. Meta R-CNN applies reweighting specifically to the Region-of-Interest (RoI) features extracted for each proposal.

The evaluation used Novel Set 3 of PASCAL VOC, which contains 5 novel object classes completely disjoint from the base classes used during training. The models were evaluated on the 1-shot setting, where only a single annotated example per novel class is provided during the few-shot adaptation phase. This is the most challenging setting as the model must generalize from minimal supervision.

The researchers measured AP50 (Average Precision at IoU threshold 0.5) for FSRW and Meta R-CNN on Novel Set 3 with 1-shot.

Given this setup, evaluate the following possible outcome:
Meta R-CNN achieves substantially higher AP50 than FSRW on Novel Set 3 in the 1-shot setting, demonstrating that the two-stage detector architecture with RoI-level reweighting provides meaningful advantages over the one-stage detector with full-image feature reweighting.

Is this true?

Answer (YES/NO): NO